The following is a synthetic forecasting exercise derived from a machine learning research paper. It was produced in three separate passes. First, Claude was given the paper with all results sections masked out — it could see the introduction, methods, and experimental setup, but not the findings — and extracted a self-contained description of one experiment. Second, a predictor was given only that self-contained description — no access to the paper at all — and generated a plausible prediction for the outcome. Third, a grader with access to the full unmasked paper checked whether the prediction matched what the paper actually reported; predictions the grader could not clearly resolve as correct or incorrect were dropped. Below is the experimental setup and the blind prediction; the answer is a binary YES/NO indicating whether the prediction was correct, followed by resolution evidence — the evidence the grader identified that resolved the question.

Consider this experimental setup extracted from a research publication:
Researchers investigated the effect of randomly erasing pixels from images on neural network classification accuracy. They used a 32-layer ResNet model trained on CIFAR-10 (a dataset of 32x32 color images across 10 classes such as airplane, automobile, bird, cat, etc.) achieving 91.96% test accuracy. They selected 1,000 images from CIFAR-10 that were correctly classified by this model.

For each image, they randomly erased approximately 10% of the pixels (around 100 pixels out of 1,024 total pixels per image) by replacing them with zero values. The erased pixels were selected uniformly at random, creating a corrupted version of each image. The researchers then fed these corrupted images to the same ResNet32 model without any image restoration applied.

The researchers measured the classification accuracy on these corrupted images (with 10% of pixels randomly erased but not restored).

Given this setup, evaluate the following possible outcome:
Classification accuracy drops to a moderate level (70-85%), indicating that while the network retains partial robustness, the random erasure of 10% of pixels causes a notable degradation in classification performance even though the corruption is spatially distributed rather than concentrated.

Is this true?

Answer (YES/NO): NO